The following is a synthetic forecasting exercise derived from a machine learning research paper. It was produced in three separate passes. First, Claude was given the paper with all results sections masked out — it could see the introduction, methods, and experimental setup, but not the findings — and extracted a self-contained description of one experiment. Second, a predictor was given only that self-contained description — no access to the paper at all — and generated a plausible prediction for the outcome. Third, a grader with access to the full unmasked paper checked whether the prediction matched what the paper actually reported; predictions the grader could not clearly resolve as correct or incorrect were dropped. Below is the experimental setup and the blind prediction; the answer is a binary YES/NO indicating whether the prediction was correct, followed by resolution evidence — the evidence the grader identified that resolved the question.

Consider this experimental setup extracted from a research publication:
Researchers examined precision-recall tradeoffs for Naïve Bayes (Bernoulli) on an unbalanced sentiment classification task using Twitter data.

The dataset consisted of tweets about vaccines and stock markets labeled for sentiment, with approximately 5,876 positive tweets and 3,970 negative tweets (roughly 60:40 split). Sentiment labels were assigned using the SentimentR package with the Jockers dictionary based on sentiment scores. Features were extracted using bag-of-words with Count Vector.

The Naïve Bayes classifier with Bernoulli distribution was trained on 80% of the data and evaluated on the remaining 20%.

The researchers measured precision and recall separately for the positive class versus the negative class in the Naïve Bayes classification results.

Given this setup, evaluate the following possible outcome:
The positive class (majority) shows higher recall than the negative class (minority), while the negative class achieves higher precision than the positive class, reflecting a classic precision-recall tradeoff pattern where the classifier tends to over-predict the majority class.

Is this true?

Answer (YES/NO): NO